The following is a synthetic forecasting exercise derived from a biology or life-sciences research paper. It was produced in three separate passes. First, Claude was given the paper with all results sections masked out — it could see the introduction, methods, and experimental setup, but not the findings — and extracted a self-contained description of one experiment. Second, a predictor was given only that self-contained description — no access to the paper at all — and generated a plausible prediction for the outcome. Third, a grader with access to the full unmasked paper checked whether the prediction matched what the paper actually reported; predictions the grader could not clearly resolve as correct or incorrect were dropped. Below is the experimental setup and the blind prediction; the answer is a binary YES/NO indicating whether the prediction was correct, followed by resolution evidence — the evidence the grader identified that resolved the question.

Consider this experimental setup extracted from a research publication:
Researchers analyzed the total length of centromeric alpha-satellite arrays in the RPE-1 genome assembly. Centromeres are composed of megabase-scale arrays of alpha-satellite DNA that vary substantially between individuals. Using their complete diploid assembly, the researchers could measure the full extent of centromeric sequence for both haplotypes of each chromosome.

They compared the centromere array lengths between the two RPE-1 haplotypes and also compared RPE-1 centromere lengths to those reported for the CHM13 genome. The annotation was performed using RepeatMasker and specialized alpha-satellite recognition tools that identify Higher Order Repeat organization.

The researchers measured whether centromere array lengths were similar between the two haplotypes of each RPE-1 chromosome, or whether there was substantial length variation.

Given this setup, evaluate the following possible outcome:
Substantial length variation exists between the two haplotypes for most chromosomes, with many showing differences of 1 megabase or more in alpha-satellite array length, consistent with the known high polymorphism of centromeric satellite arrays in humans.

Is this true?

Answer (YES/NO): NO